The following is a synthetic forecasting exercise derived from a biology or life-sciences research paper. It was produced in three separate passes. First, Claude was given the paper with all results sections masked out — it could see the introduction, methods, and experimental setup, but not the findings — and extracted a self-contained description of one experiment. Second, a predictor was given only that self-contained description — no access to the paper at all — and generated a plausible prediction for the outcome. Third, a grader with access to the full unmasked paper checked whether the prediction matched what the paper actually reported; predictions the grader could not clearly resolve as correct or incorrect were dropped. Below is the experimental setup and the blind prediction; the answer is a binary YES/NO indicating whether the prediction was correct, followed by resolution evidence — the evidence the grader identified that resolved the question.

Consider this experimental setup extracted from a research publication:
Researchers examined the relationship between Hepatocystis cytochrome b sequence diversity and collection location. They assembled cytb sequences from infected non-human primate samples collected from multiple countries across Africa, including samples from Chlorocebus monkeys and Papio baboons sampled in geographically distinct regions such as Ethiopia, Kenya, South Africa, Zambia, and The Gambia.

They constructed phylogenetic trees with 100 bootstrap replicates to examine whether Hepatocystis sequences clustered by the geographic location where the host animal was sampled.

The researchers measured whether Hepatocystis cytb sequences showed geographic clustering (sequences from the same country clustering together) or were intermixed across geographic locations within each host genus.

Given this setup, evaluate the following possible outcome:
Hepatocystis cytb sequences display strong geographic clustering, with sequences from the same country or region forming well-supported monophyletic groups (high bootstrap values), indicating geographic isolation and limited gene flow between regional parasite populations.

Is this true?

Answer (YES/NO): NO